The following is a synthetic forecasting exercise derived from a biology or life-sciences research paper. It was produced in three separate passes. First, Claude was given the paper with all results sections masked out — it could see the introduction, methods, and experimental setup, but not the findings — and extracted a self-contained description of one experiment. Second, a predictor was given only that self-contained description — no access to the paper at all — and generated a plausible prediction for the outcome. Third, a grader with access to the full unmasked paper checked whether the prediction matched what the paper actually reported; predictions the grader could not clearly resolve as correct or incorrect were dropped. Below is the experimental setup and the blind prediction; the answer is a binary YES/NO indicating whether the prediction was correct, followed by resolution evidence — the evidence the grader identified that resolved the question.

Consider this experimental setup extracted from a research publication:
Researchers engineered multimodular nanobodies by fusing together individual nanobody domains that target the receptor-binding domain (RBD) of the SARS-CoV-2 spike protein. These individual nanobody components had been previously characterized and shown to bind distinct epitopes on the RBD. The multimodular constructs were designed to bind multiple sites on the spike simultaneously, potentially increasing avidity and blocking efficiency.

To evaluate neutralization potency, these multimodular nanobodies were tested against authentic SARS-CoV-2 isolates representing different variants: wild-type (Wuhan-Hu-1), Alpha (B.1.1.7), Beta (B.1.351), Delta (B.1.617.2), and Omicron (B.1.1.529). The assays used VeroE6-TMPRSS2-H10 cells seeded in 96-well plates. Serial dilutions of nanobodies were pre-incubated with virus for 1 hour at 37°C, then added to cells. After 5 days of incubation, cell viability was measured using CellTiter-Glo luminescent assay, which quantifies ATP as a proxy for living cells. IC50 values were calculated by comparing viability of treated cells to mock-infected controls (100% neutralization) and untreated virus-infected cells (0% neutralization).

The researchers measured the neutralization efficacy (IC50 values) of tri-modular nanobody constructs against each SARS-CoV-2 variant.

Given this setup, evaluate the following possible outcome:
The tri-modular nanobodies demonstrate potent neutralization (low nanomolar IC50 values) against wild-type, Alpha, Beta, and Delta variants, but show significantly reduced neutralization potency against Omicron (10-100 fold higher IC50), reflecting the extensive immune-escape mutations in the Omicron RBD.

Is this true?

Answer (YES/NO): NO